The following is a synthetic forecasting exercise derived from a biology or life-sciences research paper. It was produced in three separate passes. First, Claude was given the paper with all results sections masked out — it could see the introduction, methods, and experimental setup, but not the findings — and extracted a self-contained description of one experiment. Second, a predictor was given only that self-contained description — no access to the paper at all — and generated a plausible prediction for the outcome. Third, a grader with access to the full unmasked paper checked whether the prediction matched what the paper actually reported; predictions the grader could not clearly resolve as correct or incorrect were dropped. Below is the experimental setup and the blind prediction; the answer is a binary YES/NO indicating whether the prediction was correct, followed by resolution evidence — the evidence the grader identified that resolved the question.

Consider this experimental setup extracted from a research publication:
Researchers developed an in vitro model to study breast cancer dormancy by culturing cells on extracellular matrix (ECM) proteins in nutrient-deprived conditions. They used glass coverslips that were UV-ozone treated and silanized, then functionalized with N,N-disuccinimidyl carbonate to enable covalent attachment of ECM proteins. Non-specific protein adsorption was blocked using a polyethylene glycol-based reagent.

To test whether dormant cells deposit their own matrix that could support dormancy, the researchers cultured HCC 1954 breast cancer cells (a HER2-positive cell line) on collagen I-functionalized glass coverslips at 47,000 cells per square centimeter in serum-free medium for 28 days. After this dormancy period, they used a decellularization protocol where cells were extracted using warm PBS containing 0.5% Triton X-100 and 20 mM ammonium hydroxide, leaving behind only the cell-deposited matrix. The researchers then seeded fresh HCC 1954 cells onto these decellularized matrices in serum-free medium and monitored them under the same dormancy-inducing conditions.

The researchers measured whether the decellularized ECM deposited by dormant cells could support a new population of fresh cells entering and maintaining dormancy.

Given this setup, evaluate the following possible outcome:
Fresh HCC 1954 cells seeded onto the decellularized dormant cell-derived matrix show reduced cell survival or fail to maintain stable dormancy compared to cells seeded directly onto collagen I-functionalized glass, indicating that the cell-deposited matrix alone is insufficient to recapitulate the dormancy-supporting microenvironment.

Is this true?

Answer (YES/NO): NO